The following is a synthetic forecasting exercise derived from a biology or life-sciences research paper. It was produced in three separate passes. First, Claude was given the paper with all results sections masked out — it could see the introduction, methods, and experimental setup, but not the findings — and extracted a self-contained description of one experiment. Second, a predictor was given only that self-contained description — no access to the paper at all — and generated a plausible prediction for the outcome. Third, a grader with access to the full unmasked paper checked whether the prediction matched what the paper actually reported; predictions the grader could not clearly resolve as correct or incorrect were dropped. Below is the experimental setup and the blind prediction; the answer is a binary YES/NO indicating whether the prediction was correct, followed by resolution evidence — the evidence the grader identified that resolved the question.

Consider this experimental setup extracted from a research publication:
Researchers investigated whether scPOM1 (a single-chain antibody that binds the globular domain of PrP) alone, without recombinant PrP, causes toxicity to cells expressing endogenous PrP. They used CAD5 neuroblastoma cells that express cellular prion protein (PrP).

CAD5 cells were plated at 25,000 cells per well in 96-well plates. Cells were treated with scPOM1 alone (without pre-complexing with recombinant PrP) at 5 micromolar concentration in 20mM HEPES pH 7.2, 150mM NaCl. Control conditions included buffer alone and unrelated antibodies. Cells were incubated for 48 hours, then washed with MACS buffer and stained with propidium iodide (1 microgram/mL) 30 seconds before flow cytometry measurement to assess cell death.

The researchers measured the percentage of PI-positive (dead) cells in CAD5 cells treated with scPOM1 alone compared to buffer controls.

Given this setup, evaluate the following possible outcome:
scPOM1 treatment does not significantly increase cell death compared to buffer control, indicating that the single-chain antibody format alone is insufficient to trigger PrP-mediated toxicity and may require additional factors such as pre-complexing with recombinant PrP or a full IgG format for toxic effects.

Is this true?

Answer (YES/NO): NO